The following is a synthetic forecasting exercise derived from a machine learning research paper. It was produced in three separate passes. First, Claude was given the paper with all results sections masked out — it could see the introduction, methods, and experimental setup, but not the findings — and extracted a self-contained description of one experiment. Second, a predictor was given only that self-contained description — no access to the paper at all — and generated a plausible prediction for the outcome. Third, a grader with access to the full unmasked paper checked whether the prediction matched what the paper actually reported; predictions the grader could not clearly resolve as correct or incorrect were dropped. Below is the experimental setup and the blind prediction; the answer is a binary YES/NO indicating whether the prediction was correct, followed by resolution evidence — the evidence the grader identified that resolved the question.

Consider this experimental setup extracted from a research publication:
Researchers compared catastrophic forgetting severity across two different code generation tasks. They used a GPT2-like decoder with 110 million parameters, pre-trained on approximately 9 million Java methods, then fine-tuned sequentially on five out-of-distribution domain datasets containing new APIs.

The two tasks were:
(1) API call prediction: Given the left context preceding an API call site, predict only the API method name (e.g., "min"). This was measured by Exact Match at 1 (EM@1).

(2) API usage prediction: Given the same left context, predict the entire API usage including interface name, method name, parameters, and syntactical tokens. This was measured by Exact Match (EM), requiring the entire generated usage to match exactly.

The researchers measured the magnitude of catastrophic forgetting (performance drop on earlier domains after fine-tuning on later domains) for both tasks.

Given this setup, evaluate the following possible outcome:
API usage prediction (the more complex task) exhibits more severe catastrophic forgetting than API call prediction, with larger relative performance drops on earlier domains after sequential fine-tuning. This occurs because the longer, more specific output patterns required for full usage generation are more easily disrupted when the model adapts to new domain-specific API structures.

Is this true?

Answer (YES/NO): YES